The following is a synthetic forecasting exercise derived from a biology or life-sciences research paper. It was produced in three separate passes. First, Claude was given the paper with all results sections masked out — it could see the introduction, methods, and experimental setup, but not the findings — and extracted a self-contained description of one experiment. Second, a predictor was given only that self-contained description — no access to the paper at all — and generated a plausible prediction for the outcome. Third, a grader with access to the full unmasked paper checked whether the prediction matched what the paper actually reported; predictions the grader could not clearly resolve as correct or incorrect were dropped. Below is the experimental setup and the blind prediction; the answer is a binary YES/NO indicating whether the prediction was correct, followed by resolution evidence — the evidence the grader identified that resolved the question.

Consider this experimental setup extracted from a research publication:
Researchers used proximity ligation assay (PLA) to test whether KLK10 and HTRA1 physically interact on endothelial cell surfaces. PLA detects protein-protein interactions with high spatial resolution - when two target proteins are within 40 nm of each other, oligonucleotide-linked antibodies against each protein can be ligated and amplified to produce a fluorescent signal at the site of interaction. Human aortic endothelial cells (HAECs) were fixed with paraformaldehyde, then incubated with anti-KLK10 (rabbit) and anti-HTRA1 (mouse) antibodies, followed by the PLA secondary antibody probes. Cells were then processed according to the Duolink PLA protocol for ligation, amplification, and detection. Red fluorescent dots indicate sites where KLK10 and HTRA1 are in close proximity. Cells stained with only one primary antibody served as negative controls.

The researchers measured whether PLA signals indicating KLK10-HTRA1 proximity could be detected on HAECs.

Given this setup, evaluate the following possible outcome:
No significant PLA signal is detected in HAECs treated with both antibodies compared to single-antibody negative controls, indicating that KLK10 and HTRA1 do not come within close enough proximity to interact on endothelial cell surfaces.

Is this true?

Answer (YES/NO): NO